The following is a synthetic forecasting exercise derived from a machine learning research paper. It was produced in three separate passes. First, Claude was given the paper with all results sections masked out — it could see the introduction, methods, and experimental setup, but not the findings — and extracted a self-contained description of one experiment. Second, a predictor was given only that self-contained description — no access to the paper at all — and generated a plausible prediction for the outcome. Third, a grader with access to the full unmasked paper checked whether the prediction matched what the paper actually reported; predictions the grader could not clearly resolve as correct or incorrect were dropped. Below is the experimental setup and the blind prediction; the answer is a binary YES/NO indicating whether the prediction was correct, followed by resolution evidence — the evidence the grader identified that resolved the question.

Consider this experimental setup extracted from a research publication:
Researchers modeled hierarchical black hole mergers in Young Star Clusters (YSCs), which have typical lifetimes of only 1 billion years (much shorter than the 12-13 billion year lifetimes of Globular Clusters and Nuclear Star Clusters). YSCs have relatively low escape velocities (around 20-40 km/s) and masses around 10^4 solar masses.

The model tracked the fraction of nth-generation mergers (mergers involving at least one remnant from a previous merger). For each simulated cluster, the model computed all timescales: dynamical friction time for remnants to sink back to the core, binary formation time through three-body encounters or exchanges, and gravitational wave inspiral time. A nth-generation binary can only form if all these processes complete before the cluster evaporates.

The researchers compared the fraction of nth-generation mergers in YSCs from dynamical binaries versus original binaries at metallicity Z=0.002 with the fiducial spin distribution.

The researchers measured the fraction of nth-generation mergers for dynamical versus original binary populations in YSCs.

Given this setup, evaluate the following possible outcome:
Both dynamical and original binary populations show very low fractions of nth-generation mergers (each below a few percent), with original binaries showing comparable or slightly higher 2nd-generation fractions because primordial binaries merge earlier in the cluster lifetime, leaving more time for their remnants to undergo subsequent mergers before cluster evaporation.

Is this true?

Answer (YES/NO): NO